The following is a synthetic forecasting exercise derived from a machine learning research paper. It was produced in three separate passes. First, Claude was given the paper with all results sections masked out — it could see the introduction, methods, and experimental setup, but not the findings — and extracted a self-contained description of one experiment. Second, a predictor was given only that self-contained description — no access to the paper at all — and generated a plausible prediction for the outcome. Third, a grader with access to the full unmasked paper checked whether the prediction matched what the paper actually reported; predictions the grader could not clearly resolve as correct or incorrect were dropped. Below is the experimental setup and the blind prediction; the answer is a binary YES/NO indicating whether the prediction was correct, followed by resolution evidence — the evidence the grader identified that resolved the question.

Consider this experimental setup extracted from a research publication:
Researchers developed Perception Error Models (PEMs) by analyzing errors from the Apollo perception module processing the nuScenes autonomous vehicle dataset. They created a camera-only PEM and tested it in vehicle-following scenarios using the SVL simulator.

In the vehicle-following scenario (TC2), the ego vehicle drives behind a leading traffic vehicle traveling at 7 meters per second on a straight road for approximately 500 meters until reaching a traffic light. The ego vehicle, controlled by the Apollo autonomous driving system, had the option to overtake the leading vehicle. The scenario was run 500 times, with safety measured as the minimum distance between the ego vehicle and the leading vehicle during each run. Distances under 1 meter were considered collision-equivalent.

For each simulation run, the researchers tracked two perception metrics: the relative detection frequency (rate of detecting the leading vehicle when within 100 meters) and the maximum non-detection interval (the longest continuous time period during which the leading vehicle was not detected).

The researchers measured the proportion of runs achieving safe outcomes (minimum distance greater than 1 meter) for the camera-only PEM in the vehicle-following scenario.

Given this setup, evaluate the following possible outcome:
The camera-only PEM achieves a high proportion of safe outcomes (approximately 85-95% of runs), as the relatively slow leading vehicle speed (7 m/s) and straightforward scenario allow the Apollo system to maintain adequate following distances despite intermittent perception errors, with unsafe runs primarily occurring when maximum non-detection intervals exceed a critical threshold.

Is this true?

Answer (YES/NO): NO